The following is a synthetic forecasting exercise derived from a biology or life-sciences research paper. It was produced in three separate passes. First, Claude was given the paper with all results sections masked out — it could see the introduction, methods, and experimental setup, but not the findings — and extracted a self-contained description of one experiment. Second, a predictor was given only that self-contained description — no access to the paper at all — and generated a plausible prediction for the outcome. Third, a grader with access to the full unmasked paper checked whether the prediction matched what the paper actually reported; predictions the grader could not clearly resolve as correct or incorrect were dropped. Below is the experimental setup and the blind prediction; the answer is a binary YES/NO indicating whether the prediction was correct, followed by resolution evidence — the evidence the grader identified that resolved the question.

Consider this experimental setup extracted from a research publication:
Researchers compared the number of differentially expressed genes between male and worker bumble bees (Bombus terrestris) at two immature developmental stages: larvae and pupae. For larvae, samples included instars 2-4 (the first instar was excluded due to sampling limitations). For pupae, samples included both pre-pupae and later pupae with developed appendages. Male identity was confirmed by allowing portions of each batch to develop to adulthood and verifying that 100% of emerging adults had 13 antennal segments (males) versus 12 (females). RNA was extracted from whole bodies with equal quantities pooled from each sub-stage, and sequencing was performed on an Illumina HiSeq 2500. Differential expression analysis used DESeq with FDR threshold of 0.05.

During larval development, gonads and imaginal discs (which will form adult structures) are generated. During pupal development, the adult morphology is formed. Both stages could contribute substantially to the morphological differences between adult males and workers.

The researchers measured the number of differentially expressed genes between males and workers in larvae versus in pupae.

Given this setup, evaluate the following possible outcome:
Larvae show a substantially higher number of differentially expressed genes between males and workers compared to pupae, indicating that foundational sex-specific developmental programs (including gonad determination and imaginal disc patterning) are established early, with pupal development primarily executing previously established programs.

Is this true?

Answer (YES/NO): NO